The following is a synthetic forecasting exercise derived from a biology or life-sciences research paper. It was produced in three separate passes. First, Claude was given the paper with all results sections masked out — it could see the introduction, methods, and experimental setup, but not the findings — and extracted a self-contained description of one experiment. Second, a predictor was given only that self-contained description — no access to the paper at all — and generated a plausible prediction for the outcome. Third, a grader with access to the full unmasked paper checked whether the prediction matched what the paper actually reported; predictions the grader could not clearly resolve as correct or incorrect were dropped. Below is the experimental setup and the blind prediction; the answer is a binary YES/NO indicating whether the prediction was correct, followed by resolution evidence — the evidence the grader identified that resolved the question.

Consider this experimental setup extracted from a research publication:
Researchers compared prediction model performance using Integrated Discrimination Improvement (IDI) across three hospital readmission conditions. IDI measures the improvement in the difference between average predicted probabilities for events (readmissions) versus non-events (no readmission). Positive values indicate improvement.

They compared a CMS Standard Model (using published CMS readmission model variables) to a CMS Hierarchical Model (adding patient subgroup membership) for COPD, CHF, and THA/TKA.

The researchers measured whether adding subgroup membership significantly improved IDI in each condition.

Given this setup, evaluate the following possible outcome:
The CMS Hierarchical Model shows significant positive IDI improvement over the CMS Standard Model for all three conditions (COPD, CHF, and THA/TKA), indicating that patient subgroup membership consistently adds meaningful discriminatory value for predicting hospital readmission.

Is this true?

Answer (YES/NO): NO